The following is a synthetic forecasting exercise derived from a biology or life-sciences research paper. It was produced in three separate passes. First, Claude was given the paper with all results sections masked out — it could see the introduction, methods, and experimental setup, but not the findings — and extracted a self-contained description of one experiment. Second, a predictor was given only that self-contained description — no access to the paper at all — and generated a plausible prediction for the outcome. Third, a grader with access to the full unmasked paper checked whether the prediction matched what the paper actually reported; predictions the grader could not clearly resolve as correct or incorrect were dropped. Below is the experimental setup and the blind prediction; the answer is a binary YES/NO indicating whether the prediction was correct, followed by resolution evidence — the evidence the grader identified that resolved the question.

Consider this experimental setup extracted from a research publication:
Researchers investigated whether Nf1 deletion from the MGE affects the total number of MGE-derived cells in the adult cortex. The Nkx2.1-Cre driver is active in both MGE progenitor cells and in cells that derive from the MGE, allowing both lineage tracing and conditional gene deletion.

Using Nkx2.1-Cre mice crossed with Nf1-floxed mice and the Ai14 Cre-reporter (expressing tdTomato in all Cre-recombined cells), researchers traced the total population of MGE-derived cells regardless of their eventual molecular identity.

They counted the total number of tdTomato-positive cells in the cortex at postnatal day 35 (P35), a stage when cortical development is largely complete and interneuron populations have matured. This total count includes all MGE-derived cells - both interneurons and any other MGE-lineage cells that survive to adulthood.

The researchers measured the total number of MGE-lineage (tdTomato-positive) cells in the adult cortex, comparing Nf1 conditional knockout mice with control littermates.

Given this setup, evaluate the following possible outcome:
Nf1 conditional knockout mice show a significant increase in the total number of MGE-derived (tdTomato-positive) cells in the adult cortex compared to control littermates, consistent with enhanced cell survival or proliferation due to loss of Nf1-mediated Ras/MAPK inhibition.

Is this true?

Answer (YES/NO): YES